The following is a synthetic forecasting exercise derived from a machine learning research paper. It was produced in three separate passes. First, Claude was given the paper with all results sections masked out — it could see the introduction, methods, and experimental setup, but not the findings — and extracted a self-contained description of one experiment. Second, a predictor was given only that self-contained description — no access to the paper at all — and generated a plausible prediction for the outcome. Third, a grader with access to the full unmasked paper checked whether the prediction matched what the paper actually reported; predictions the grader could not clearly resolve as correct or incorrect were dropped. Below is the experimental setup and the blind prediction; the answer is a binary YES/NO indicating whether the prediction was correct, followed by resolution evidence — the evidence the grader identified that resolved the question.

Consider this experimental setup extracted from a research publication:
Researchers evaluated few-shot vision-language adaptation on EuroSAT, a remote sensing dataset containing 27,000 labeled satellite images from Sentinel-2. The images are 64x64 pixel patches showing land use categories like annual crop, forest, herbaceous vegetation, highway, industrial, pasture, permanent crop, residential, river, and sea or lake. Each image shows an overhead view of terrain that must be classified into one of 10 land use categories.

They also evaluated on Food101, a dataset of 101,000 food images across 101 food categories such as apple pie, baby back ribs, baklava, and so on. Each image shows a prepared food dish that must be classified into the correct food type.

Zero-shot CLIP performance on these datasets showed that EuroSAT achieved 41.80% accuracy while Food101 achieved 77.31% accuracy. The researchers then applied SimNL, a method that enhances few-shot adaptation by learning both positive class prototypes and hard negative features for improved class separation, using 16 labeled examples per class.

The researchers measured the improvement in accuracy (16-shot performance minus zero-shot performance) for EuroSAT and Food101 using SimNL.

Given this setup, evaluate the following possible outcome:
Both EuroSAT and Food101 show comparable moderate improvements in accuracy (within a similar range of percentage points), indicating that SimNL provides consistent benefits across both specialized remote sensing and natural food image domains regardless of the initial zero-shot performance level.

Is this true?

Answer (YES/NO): NO